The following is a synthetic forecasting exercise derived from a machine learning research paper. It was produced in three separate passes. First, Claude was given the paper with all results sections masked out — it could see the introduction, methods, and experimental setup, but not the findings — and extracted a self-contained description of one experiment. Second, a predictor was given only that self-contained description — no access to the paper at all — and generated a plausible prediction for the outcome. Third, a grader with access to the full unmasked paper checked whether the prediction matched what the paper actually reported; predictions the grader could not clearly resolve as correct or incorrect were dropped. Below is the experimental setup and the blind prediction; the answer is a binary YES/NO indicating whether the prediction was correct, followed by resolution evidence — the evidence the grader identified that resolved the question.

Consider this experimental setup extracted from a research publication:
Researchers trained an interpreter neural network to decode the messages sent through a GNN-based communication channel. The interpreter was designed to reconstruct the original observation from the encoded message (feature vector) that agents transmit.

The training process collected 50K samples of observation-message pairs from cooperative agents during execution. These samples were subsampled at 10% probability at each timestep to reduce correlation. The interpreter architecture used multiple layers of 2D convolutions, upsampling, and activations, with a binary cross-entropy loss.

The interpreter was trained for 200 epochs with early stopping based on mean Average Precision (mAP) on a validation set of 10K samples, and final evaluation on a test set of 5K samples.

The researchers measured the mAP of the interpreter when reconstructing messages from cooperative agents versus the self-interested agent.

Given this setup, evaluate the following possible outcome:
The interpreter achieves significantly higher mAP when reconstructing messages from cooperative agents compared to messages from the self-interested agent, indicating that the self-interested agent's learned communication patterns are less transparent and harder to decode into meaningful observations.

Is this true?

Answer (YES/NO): YES